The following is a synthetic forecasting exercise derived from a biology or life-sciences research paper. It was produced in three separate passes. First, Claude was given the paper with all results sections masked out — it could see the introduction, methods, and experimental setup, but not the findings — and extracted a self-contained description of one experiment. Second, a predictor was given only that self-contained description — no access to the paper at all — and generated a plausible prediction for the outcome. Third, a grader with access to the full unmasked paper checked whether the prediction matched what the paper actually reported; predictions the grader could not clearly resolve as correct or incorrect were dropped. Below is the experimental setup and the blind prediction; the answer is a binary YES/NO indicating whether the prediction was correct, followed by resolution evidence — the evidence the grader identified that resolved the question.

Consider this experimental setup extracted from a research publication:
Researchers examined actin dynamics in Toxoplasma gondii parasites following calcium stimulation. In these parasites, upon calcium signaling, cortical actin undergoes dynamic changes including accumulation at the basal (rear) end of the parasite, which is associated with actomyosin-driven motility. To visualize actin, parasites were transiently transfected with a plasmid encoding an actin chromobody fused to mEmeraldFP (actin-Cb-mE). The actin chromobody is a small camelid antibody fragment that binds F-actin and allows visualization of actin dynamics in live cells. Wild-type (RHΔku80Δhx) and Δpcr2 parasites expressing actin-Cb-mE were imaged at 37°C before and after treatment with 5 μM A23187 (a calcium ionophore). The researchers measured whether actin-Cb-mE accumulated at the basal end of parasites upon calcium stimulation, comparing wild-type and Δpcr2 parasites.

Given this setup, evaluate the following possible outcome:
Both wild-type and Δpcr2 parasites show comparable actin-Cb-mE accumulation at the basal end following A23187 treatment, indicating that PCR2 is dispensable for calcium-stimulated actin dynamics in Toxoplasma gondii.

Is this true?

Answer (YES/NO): YES